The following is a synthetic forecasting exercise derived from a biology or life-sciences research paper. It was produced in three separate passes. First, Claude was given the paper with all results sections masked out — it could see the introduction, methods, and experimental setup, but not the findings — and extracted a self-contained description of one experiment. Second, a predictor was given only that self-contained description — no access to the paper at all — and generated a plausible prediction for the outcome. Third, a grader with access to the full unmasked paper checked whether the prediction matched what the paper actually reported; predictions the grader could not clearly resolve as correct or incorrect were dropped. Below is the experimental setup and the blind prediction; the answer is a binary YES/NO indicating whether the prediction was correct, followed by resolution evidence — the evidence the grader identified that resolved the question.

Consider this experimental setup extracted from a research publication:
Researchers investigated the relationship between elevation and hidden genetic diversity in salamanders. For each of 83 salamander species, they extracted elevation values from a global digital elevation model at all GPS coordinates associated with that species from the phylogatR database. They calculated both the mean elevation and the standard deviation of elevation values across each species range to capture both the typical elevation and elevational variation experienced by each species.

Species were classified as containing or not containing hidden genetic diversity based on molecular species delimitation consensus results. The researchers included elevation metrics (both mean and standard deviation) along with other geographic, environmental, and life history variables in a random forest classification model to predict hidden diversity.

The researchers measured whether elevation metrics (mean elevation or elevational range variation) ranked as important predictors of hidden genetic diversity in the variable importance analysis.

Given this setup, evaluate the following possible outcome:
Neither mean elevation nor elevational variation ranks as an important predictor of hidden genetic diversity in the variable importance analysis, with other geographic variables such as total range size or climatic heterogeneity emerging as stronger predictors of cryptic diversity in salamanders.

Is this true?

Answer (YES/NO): YES